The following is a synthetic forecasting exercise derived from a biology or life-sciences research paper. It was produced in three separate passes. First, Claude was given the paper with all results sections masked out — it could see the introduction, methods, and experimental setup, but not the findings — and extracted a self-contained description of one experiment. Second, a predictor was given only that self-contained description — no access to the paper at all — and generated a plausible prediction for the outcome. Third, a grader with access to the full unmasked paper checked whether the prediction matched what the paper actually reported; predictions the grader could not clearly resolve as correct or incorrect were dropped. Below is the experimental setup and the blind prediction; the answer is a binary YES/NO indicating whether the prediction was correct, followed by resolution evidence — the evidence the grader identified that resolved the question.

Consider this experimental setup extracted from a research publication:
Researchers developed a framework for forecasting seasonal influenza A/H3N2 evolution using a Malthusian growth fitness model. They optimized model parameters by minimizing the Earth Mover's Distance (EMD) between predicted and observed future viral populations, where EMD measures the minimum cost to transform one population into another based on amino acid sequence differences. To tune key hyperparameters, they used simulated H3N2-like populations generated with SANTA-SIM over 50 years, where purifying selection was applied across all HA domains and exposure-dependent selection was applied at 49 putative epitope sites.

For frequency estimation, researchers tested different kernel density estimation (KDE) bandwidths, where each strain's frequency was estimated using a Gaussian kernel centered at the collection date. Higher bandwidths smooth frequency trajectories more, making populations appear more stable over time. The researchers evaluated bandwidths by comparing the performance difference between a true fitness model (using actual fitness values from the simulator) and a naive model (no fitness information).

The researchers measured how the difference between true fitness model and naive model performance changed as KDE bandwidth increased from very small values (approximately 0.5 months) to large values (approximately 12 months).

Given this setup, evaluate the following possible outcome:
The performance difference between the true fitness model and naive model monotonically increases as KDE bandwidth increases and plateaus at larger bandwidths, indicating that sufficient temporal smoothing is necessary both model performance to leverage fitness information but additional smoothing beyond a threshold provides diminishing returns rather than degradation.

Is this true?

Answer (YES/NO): NO